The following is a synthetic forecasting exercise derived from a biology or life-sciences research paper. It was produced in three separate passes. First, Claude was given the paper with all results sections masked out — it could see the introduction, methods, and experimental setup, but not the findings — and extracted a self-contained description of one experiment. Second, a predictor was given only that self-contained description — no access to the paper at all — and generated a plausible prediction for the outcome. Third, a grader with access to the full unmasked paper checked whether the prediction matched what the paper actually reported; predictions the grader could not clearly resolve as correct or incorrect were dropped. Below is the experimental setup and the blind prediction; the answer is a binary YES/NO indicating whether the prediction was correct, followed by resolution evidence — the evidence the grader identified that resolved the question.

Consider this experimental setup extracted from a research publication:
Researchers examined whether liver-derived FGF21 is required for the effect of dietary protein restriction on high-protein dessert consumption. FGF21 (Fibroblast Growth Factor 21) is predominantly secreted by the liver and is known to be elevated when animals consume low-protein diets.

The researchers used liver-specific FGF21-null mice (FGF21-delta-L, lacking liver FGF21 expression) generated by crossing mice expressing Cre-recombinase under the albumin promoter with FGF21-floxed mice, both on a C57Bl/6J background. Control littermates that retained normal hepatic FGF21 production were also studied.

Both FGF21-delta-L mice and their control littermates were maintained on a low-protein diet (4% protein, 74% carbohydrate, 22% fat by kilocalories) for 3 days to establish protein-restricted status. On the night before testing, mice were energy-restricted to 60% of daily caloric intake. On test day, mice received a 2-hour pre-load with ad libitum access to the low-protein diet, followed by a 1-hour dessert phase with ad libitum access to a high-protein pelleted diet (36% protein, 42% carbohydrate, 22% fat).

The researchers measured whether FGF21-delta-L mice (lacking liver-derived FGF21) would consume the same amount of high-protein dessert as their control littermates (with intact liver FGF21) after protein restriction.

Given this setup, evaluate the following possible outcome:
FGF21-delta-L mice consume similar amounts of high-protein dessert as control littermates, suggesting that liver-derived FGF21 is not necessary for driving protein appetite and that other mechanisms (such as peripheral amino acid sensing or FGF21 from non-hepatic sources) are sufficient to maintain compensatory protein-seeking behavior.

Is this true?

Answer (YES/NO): NO